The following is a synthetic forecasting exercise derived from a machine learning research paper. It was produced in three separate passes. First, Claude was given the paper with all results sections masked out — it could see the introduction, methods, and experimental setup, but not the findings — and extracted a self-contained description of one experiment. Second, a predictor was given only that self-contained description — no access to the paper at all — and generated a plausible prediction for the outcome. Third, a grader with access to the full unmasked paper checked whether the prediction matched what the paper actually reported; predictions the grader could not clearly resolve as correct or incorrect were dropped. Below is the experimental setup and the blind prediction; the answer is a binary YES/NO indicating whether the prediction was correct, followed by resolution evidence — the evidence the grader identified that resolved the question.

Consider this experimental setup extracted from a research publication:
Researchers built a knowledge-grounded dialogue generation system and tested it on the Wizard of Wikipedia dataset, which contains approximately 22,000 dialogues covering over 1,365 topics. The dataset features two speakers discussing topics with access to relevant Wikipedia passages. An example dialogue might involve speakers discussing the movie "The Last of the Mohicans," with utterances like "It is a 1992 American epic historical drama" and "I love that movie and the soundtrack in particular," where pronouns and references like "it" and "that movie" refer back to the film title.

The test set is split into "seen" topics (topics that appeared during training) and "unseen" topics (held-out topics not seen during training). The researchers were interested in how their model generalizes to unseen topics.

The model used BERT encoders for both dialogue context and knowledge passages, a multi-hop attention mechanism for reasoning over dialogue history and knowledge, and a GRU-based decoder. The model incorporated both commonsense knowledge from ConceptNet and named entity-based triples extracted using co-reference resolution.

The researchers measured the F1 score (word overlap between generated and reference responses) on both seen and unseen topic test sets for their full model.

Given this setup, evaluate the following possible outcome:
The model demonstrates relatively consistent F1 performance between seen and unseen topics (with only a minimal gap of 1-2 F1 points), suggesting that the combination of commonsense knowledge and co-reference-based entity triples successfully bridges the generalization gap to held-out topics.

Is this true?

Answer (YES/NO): YES